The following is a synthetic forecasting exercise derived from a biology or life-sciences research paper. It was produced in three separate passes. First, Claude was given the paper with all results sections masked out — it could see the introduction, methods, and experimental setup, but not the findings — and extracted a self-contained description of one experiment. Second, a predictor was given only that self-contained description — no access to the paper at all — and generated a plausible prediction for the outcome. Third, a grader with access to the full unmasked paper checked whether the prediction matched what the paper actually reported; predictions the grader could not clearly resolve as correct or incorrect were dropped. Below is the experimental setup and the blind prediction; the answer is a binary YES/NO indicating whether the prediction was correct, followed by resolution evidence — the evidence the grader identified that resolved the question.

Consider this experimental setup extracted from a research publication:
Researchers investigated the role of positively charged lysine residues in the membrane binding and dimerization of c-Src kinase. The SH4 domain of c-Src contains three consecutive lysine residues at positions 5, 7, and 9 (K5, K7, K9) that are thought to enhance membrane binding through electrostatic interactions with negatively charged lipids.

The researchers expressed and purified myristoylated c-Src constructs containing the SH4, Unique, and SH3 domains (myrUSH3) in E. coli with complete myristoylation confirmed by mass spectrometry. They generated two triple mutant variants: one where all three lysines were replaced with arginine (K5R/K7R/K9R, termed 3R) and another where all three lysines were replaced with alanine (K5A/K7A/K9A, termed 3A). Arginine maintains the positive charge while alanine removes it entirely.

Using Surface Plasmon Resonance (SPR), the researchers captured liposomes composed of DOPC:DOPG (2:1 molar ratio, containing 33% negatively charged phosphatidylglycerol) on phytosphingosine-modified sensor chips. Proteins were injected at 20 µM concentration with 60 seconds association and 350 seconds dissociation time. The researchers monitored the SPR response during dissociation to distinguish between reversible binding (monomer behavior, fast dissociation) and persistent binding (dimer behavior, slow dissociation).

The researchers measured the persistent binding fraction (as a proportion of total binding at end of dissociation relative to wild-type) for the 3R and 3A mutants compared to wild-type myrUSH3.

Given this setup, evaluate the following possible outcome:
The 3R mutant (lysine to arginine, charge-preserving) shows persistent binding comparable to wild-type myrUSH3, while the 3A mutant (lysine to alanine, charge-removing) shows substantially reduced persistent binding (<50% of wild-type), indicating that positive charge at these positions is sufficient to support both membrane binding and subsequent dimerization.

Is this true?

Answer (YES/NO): NO